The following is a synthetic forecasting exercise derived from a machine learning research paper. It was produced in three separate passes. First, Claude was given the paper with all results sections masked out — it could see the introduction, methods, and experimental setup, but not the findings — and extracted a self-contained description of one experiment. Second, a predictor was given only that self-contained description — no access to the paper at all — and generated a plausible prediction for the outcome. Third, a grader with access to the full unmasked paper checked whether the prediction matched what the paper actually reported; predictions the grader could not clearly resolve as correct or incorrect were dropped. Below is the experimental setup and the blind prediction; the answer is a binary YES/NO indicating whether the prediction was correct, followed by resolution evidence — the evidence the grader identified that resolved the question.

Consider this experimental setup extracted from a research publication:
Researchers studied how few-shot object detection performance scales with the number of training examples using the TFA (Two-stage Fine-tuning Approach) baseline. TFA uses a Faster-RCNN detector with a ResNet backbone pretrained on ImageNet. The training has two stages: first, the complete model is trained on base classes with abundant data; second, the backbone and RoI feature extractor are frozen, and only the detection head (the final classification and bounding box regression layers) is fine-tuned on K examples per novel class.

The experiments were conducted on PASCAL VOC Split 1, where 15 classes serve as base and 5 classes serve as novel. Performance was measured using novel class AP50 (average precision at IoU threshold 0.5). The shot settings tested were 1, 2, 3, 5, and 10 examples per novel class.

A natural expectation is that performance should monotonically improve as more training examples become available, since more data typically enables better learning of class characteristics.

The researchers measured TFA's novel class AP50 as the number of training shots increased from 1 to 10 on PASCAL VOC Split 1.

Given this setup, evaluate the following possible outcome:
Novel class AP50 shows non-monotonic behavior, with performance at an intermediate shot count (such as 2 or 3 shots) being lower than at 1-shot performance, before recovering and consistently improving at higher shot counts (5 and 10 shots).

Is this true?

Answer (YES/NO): YES